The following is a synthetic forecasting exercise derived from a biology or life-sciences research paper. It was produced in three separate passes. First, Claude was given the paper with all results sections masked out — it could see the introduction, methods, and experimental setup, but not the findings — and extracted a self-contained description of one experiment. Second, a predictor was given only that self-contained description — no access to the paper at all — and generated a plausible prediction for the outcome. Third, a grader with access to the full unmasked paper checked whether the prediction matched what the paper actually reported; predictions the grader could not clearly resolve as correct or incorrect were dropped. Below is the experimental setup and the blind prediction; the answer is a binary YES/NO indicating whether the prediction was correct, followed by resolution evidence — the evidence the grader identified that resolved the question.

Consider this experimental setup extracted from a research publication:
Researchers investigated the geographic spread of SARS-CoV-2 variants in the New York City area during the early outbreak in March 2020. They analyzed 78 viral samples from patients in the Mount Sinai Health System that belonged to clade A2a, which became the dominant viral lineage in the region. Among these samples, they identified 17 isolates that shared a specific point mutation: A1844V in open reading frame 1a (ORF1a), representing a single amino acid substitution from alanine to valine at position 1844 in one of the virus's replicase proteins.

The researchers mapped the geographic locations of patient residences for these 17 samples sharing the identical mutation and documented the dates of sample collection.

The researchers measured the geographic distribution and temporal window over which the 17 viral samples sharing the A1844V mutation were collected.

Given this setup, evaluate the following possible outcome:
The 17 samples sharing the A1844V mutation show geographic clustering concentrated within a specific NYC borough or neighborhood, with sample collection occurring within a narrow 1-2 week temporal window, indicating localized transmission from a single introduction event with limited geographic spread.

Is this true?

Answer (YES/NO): NO